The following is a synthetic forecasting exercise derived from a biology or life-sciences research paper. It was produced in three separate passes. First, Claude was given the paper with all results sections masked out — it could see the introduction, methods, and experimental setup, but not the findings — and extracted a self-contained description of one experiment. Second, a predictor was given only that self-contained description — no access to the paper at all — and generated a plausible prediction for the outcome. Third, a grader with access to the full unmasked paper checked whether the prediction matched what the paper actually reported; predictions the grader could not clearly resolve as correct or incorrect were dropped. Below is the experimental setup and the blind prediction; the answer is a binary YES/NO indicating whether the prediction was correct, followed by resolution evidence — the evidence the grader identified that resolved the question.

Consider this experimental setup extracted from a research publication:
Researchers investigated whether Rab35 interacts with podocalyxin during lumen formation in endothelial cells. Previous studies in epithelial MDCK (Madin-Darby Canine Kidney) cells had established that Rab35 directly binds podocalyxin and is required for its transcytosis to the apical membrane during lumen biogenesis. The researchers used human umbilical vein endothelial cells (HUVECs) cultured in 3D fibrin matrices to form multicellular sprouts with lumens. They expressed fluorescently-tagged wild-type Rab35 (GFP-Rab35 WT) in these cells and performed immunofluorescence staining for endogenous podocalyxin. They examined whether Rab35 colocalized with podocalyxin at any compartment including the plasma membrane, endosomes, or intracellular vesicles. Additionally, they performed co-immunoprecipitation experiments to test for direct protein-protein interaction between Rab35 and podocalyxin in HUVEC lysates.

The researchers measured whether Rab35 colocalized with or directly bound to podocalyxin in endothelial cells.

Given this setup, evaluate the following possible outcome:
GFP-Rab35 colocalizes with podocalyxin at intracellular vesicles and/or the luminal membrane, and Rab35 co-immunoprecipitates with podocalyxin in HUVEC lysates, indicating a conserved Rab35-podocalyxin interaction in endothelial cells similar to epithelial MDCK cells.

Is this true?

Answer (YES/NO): NO